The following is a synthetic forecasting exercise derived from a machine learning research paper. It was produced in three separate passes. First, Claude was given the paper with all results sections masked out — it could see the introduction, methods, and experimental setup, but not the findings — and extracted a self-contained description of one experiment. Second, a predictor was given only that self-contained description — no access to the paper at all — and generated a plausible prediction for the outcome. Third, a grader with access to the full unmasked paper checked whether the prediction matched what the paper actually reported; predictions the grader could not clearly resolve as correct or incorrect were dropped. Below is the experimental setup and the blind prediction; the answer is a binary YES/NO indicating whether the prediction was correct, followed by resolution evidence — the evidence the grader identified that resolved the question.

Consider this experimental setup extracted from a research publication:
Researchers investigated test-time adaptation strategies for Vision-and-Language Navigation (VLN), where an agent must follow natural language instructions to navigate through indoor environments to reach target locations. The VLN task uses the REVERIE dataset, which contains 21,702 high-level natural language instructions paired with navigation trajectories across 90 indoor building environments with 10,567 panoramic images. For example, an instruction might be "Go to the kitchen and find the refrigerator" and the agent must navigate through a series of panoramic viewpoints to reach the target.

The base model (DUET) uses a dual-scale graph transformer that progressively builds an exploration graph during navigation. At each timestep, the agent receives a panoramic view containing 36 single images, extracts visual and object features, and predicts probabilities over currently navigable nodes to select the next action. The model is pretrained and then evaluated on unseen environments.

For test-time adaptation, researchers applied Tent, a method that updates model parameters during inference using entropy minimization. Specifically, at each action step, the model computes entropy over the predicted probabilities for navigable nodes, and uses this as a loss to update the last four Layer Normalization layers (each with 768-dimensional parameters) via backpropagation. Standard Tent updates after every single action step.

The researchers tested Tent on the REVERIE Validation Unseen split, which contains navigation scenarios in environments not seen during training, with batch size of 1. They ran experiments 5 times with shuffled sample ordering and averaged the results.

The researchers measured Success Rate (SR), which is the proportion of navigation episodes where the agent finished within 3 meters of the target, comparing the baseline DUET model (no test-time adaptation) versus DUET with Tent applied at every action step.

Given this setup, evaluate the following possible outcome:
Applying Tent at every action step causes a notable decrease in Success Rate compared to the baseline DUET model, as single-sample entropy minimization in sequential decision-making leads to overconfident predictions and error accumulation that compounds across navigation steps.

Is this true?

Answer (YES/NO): NO